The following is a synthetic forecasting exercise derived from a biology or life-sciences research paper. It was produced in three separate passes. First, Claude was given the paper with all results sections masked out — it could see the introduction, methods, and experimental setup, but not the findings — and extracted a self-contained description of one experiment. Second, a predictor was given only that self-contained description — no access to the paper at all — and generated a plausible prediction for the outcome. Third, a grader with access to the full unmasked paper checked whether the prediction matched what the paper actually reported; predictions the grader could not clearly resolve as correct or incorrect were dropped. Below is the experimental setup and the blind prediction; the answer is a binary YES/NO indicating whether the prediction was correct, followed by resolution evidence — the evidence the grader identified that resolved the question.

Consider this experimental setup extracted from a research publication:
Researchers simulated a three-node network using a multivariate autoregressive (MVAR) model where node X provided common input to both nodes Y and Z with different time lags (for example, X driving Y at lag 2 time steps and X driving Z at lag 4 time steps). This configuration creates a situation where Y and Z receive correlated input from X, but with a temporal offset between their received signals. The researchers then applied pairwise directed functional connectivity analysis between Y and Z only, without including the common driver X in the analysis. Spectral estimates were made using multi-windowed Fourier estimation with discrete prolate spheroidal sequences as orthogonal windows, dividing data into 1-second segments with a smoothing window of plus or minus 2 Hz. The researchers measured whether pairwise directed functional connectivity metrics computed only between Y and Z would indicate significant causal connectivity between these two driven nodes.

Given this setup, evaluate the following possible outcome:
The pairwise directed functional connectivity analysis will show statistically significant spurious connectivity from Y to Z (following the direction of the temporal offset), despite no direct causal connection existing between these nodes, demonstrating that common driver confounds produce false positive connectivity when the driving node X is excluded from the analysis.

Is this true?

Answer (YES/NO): YES